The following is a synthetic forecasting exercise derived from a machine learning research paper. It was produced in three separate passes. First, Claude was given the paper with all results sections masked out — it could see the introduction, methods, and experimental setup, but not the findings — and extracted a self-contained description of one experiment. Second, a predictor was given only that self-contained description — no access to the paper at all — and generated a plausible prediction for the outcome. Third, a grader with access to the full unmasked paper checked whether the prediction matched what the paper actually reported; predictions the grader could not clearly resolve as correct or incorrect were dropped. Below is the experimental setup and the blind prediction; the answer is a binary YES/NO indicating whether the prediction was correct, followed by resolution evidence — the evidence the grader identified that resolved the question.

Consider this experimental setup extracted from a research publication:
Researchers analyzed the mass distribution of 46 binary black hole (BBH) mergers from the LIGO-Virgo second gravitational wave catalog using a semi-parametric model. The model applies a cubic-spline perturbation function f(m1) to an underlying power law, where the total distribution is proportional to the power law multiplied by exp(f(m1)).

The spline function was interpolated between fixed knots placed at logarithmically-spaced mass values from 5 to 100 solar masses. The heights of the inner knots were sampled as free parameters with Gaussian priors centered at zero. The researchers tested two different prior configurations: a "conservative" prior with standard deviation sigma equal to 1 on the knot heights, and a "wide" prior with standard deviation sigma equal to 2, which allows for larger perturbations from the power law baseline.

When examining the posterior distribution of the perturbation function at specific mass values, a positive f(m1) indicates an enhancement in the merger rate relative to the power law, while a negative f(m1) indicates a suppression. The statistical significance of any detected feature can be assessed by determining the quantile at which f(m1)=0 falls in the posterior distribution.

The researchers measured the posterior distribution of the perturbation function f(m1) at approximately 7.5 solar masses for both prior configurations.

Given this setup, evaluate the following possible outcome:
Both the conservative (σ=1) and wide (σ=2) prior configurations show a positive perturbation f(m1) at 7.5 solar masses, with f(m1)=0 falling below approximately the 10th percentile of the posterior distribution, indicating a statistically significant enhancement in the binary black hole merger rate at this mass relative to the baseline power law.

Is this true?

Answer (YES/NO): NO